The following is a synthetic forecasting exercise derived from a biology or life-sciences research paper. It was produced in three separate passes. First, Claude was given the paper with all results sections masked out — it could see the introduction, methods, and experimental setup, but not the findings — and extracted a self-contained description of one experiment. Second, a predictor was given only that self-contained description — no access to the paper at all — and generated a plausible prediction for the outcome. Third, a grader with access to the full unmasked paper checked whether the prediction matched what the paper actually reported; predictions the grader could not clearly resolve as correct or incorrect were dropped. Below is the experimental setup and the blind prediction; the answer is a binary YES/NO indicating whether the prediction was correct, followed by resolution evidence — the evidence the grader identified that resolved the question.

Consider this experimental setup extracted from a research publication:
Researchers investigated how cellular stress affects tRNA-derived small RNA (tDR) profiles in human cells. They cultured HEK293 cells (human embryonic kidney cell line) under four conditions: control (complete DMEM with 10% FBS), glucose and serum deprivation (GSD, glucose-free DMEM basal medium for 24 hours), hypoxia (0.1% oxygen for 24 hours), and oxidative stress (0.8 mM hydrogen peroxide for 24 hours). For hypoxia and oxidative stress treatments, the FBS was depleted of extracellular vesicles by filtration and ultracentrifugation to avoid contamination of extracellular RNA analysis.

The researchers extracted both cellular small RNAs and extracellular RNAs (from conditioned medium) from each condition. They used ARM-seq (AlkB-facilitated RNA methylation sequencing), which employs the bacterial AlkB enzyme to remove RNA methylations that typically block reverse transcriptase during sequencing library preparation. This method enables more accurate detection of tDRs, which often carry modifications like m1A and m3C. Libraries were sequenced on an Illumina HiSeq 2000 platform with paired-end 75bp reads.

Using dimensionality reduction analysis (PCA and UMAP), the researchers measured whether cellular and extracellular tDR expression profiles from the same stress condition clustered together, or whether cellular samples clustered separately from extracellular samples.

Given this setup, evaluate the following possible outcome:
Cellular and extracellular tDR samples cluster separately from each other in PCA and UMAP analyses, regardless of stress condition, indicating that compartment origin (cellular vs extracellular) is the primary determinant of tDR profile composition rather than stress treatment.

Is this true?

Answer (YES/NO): NO